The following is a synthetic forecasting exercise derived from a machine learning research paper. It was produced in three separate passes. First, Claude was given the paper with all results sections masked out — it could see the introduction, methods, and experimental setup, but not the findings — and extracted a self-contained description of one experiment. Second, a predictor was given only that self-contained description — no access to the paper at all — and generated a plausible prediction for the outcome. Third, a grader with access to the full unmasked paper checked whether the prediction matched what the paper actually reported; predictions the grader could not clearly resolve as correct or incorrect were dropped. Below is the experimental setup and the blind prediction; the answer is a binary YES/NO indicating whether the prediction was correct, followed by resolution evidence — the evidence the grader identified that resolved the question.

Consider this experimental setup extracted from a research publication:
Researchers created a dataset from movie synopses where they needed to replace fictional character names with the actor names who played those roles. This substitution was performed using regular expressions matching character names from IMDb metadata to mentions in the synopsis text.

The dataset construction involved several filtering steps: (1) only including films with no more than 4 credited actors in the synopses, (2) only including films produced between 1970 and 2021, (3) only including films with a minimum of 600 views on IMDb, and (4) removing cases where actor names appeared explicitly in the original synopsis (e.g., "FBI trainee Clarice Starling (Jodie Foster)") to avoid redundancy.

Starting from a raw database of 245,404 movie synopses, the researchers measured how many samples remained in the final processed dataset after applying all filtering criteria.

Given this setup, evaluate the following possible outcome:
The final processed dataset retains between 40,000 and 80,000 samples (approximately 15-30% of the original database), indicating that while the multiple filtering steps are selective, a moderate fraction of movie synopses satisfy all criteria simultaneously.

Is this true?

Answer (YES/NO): YES